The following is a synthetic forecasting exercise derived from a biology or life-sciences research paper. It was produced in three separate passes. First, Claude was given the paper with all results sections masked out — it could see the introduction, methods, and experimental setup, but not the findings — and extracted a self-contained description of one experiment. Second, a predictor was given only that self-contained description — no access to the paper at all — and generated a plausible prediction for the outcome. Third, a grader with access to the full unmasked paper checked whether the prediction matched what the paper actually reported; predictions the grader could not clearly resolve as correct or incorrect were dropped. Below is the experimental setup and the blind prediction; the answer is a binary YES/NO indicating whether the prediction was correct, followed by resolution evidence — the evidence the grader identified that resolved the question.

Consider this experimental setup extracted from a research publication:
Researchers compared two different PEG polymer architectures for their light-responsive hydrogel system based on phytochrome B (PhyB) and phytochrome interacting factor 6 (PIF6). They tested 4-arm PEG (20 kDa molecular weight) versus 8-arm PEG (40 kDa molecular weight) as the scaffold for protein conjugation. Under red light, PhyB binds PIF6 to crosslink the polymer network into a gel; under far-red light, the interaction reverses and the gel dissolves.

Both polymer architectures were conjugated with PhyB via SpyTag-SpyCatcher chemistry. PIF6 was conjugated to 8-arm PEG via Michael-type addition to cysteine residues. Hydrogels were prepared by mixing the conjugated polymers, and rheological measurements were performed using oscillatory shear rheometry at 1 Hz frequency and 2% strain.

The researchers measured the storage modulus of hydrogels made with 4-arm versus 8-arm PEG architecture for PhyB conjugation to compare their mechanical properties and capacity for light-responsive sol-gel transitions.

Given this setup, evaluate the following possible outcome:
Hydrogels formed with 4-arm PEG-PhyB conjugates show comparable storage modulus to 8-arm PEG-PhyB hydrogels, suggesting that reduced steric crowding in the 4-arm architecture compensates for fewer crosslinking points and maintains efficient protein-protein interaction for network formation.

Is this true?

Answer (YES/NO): NO